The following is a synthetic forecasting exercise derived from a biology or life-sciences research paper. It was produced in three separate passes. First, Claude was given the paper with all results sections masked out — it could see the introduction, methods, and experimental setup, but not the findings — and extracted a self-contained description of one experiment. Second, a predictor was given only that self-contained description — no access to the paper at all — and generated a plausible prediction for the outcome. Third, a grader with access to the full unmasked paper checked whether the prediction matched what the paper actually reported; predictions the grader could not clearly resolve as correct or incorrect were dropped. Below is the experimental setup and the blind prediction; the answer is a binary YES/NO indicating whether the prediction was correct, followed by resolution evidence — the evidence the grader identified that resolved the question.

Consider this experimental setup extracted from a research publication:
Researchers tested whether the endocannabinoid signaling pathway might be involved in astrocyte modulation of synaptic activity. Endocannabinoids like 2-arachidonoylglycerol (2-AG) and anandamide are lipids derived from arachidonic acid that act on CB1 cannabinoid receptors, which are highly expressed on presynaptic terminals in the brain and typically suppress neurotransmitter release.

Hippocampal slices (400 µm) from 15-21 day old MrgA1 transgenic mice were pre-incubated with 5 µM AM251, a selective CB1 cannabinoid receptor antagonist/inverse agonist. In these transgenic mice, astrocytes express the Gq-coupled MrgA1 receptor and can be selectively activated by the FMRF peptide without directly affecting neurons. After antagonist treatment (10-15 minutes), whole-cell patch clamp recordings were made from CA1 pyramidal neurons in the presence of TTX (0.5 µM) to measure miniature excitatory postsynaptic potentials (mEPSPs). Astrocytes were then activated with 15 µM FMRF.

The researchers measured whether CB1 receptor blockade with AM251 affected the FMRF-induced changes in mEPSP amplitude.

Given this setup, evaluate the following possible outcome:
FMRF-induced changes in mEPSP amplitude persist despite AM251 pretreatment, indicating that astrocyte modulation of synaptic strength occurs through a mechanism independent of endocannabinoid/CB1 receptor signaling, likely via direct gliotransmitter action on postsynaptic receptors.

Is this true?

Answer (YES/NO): YES